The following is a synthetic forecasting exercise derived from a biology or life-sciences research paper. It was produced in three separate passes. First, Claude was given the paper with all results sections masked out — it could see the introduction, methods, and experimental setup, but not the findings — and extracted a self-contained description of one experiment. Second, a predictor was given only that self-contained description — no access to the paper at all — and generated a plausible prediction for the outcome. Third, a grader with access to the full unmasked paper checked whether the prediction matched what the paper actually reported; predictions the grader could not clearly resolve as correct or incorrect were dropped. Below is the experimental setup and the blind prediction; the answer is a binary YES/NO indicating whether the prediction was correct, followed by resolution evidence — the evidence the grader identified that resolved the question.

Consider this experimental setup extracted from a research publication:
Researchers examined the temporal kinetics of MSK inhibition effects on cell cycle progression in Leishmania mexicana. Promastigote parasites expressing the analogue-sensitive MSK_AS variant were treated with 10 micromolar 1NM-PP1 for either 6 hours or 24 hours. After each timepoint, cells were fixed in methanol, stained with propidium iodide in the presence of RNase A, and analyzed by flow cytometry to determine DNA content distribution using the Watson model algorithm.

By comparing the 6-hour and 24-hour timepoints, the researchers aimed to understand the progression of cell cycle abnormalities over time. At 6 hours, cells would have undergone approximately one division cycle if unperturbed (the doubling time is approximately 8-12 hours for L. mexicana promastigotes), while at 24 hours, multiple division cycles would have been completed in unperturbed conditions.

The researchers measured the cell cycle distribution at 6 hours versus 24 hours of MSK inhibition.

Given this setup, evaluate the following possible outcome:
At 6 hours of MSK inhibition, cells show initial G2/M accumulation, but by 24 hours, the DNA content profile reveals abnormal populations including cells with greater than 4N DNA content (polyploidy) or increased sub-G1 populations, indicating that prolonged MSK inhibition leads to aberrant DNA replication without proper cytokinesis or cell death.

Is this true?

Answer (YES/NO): NO